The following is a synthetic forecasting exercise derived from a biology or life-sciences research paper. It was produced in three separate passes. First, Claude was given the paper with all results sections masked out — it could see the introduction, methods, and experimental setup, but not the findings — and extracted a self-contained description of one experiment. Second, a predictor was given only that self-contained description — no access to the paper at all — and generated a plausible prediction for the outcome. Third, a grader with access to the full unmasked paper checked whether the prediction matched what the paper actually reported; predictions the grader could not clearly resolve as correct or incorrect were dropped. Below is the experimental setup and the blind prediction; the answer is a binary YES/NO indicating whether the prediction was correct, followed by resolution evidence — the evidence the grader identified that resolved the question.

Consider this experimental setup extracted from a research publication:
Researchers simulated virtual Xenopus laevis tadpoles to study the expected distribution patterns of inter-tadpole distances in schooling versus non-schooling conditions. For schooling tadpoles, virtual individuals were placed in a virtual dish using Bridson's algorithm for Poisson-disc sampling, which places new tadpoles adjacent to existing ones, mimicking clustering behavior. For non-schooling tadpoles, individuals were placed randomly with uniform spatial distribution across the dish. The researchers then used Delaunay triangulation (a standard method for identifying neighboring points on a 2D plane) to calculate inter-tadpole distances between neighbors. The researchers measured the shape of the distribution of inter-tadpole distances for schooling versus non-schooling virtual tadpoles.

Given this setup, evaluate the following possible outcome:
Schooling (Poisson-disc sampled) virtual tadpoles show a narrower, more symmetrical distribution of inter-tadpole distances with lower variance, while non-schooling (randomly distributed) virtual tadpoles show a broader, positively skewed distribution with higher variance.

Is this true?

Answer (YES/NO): NO